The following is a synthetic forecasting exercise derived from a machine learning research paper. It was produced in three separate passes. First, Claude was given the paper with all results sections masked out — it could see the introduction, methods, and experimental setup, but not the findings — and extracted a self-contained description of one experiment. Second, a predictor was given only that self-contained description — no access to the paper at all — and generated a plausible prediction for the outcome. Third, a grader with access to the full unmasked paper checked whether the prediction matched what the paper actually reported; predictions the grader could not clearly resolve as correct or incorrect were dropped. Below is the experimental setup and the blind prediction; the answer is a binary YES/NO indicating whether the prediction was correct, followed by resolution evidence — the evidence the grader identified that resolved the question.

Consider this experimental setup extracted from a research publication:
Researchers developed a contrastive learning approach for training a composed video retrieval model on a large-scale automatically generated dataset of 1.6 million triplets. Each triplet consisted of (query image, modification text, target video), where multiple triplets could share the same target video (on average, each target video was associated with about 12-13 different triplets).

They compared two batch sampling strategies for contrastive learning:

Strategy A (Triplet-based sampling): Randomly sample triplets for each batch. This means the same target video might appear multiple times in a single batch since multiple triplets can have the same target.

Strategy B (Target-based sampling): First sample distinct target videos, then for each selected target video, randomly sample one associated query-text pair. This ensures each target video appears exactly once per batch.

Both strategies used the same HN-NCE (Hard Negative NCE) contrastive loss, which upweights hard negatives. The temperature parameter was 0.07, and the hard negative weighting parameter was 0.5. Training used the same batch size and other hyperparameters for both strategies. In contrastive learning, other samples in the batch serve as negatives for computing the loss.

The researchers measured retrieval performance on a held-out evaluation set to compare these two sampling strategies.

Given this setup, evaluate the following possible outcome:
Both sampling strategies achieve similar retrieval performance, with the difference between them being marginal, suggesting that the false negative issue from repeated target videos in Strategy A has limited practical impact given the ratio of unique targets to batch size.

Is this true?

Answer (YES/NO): NO